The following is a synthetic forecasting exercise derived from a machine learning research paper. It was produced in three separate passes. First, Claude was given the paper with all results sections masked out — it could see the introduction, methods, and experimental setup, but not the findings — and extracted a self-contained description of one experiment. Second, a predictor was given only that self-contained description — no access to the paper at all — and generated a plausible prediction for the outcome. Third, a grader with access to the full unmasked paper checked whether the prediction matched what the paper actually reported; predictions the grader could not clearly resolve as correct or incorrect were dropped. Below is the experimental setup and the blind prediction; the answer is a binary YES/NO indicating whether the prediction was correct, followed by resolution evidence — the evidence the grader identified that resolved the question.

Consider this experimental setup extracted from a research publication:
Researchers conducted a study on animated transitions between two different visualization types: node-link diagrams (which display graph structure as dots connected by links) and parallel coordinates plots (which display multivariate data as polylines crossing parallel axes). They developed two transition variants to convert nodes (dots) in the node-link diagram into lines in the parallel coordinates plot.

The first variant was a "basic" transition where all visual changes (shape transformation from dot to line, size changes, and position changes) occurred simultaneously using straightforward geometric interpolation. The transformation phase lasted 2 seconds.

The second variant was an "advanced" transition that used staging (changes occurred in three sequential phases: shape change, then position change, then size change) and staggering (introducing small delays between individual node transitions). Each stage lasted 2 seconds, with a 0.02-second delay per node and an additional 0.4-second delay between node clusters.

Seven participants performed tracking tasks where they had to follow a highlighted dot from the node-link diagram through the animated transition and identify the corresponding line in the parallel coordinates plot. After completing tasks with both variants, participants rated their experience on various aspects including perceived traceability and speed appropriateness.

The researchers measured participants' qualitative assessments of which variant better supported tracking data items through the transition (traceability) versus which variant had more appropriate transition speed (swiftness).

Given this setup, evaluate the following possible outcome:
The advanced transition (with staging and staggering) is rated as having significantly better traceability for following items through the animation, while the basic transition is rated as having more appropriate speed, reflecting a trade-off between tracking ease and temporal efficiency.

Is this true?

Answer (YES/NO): YES